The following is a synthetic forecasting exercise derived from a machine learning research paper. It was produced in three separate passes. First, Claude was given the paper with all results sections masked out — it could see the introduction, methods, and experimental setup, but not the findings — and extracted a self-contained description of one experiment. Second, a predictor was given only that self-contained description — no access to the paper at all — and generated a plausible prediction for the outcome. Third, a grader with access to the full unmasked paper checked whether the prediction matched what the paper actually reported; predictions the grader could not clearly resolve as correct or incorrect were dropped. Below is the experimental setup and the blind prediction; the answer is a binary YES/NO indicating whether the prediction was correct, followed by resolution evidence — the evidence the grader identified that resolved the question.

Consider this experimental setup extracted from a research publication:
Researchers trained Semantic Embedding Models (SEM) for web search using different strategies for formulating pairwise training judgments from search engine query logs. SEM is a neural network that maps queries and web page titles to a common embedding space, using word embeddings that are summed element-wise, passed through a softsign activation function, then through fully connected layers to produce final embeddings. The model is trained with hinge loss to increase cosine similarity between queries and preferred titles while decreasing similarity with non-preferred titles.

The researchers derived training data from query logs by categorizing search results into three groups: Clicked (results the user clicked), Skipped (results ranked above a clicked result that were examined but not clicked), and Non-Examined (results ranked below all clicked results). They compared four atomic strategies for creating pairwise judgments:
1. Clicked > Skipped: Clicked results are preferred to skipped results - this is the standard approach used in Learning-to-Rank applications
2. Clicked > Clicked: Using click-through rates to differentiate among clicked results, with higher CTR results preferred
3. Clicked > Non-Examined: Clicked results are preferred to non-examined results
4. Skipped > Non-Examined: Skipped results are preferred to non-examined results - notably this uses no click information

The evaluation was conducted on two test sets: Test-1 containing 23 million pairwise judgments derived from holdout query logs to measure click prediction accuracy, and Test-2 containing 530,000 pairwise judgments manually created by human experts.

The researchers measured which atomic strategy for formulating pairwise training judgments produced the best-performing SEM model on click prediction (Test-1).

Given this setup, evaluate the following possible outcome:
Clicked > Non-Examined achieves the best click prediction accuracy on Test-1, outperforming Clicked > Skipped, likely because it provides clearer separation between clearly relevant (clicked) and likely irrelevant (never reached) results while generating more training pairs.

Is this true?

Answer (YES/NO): YES